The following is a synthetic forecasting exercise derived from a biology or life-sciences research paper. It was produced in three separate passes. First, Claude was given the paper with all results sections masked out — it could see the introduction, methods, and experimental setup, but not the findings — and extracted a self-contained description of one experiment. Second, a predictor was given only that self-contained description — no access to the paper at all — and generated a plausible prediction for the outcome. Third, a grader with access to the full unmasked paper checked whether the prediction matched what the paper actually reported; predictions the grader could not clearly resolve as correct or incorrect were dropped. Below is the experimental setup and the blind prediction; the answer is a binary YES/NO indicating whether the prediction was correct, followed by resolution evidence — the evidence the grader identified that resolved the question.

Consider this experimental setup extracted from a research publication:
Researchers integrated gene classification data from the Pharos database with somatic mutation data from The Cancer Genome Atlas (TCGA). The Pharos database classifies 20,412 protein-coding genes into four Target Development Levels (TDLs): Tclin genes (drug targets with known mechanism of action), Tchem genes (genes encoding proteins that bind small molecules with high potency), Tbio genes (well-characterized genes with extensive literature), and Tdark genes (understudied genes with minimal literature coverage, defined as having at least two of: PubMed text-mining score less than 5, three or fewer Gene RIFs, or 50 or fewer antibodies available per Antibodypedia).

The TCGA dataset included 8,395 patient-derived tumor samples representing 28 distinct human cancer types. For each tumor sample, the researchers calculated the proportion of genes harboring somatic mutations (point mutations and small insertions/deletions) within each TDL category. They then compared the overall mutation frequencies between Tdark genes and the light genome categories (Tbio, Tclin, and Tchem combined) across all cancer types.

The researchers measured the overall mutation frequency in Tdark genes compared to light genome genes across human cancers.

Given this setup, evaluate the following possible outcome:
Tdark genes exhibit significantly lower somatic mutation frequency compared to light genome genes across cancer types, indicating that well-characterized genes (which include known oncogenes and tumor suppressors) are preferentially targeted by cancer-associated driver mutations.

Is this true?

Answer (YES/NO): NO